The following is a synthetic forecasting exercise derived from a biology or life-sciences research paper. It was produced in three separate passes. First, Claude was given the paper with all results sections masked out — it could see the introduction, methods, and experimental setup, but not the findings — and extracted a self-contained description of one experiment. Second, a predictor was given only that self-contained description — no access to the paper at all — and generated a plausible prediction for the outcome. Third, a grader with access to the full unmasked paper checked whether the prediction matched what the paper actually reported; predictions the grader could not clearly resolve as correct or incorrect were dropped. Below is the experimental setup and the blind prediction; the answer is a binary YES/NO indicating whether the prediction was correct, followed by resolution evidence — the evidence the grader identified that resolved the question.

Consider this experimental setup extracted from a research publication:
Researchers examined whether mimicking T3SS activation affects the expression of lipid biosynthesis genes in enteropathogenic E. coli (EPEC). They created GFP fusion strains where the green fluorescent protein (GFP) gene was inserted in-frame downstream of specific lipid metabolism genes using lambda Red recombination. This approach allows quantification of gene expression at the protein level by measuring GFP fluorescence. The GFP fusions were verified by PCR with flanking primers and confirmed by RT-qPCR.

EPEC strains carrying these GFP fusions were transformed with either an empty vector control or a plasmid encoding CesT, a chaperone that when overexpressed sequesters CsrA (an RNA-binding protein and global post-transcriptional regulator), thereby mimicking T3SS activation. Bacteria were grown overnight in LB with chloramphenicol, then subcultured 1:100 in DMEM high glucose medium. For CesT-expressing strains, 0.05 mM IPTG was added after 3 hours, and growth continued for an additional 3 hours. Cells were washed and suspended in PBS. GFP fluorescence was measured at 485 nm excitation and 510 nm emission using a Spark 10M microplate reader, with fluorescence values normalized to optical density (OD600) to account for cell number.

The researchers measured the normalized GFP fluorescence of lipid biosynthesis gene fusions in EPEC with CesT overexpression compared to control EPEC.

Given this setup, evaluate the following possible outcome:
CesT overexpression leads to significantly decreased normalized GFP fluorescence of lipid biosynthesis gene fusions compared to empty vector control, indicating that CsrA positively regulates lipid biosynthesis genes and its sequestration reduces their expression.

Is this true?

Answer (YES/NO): NO